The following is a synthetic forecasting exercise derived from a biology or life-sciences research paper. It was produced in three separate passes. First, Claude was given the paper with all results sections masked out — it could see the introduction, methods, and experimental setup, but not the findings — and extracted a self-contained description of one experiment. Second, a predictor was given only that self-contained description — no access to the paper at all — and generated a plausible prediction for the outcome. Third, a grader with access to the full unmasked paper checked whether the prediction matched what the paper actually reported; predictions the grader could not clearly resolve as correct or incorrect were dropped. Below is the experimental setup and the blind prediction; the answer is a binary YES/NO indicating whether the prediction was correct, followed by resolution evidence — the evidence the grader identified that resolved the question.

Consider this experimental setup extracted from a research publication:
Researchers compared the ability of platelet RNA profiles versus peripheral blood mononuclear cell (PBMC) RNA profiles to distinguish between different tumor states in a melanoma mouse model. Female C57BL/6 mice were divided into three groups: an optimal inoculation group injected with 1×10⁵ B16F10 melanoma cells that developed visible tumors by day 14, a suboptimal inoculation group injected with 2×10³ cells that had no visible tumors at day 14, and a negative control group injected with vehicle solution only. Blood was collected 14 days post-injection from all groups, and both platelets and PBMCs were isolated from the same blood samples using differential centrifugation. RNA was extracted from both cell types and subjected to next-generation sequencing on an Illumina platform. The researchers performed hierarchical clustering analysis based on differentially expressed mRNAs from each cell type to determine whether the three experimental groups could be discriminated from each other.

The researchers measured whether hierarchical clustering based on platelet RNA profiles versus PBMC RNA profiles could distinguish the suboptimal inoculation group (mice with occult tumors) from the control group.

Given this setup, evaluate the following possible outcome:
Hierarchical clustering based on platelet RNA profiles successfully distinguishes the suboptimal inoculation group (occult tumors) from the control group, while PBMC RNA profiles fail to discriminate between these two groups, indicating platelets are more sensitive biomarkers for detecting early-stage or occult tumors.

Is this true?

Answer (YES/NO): YES